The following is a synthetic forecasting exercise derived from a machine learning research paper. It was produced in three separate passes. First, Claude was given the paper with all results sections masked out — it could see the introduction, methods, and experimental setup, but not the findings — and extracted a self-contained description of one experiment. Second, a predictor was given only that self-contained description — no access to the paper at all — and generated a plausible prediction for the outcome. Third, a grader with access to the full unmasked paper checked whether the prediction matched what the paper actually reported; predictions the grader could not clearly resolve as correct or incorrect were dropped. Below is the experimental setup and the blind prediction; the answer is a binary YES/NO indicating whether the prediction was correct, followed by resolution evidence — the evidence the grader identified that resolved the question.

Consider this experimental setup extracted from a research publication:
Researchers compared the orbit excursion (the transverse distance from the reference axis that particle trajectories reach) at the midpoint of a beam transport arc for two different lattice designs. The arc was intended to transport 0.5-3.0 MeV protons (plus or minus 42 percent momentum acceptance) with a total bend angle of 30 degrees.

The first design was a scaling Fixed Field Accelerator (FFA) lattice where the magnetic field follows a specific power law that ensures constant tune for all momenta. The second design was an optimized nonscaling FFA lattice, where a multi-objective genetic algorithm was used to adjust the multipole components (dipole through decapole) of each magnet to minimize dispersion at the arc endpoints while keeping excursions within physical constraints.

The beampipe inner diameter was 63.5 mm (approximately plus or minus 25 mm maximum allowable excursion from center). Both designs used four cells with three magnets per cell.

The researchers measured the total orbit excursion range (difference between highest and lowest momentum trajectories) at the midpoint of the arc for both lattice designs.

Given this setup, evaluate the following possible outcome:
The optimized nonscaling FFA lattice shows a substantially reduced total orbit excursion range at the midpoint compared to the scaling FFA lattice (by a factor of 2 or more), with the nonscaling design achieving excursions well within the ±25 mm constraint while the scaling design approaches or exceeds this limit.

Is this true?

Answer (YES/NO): YES